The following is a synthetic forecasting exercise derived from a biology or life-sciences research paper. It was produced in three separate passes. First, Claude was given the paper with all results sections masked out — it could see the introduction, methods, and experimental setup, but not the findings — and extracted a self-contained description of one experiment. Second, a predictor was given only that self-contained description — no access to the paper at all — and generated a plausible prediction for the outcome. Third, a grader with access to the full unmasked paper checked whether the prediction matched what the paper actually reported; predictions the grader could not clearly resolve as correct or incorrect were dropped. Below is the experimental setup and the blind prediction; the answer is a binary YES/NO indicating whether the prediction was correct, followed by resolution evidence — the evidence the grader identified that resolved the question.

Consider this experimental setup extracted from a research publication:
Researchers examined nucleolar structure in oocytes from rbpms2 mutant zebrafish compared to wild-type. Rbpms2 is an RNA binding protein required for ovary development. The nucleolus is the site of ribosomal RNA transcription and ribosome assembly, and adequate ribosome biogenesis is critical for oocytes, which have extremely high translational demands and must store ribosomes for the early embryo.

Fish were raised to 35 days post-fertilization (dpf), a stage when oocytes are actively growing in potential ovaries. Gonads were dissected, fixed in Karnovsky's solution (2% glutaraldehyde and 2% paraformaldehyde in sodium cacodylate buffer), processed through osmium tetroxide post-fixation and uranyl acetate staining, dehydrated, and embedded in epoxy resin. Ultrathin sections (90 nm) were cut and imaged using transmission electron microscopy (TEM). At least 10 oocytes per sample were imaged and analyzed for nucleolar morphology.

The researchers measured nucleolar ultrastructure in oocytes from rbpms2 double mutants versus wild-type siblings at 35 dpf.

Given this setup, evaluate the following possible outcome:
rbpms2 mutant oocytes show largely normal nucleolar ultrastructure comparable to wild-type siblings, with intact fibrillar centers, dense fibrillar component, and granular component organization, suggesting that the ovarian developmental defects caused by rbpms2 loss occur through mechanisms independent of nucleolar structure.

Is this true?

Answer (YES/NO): NO